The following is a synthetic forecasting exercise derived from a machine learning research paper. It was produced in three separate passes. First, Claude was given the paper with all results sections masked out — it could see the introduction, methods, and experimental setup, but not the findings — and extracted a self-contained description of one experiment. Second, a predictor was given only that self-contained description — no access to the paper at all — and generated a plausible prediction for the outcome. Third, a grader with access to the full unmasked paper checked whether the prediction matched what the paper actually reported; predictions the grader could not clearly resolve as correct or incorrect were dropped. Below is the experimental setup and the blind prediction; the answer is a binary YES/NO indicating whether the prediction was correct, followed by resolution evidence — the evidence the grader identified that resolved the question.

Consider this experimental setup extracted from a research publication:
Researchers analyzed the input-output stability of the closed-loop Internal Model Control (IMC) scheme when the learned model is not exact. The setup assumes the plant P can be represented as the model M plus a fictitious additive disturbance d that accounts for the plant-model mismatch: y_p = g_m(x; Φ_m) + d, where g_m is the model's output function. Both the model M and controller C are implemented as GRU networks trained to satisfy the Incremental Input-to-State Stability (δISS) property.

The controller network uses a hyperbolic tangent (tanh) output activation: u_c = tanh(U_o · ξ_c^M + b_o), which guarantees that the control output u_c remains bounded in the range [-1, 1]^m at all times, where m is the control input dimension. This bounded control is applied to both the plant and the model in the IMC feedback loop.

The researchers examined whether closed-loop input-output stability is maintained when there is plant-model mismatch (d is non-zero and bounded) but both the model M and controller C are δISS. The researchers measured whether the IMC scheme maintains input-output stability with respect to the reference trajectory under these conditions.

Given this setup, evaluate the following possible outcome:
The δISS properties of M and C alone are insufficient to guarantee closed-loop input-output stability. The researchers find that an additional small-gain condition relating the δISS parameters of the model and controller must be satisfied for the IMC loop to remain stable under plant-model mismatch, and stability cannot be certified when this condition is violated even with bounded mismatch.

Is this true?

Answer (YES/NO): NO